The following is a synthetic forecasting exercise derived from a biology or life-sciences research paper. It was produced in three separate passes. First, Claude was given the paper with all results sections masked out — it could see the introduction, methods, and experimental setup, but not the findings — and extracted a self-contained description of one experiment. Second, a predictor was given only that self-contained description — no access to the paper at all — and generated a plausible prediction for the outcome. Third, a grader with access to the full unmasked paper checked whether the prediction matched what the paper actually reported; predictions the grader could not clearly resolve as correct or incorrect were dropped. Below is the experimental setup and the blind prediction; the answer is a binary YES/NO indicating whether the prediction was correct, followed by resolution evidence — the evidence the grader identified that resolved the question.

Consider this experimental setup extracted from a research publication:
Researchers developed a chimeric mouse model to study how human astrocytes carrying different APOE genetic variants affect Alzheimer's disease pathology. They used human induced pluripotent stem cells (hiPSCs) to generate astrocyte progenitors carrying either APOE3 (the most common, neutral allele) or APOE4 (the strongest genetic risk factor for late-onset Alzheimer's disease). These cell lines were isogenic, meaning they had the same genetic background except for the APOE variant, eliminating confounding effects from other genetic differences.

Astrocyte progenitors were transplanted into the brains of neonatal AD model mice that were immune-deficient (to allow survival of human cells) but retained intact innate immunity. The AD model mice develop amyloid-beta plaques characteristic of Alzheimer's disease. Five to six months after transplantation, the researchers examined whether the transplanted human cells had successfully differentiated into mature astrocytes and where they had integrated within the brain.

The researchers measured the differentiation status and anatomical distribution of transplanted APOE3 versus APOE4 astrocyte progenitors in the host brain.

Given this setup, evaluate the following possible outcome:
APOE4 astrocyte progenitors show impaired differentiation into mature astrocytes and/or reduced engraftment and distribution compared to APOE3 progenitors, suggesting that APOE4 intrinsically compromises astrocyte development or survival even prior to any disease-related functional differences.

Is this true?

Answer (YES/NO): NO